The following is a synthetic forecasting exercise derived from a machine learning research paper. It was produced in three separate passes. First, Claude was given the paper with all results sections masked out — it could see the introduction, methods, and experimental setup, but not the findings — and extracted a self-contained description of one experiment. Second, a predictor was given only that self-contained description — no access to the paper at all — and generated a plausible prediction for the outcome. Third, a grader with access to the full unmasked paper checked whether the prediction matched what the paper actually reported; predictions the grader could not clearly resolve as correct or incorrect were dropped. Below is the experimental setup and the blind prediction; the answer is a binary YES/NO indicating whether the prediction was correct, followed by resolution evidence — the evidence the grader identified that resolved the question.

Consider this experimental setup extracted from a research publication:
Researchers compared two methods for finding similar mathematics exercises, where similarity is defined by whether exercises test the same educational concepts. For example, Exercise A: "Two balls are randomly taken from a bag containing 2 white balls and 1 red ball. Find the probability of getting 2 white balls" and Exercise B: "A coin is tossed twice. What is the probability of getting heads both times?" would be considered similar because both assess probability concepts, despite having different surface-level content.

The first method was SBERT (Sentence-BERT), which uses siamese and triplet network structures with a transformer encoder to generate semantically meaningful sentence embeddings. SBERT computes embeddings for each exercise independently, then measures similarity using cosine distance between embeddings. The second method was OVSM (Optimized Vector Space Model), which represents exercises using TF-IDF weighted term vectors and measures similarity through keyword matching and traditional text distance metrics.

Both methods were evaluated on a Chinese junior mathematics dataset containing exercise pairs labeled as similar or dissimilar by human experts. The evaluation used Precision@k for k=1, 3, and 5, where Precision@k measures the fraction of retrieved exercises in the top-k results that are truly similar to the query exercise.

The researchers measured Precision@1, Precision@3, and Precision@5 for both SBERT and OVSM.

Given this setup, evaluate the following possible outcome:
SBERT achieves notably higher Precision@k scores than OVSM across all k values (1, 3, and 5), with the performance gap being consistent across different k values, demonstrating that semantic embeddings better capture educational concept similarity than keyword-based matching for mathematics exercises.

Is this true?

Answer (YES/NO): NO